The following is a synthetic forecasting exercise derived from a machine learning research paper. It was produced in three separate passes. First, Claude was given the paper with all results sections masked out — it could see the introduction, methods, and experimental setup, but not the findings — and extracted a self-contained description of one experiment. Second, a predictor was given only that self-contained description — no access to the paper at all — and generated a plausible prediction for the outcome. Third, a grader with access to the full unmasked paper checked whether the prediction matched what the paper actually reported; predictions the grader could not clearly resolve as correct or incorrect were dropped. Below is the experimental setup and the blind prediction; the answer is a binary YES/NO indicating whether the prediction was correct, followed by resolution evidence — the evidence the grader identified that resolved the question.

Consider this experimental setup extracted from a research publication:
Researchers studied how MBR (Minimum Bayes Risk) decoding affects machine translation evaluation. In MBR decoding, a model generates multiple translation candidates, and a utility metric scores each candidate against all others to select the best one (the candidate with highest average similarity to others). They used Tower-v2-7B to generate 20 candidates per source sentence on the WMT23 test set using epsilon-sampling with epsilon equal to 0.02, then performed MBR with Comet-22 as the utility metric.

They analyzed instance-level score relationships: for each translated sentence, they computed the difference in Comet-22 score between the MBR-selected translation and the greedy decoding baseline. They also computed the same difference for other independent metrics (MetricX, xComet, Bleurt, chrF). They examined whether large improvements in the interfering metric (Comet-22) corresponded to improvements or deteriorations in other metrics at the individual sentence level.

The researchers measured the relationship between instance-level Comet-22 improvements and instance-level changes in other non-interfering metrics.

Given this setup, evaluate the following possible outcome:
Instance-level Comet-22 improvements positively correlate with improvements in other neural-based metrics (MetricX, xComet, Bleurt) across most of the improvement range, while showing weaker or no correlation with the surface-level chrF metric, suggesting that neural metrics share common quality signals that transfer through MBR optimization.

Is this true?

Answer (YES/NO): NO